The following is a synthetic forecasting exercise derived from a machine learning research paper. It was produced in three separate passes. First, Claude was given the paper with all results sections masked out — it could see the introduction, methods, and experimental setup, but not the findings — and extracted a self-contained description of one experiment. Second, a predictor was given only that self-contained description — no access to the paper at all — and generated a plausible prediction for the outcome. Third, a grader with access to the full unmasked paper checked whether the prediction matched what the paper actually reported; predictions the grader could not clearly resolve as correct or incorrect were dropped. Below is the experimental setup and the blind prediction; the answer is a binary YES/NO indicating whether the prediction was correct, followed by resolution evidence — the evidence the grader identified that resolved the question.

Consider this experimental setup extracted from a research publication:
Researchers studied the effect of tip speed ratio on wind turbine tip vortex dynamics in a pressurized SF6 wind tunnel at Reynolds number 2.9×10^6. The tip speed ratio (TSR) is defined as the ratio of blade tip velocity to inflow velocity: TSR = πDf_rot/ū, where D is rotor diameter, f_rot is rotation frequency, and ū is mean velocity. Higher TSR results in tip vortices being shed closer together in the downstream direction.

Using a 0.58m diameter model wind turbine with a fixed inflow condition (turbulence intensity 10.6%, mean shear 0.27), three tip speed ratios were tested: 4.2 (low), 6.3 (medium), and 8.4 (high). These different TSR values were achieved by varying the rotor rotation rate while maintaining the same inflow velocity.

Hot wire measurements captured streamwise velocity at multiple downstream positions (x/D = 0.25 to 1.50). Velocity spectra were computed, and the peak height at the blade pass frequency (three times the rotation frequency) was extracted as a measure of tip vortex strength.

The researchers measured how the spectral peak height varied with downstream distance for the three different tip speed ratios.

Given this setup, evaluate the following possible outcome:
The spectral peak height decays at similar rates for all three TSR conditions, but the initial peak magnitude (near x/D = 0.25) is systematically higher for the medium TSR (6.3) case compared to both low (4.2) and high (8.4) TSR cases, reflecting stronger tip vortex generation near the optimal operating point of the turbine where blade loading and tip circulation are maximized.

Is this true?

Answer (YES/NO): NO